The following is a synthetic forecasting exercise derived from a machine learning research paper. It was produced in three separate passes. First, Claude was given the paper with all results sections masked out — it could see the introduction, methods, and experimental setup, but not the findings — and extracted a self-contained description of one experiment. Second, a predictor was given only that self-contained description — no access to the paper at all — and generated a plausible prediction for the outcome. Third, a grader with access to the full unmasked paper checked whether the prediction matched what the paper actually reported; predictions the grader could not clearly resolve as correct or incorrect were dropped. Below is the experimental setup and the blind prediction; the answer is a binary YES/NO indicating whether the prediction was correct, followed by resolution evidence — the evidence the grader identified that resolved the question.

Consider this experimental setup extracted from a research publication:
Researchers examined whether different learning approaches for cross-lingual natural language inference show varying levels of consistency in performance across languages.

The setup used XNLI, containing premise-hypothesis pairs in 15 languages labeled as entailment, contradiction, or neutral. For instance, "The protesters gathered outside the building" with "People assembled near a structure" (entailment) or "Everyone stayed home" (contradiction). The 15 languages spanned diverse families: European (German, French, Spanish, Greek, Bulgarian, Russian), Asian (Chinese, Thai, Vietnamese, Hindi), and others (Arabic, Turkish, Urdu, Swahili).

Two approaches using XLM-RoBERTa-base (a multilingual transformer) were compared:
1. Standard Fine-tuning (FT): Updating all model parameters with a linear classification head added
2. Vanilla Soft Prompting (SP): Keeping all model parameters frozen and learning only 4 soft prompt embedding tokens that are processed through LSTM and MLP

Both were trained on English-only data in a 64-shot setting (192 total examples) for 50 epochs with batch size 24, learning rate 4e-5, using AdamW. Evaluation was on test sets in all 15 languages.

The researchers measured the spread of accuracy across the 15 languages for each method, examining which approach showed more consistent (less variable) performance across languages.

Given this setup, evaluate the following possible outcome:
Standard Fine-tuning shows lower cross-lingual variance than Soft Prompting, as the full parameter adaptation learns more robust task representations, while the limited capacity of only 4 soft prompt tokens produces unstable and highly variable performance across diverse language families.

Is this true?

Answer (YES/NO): YES